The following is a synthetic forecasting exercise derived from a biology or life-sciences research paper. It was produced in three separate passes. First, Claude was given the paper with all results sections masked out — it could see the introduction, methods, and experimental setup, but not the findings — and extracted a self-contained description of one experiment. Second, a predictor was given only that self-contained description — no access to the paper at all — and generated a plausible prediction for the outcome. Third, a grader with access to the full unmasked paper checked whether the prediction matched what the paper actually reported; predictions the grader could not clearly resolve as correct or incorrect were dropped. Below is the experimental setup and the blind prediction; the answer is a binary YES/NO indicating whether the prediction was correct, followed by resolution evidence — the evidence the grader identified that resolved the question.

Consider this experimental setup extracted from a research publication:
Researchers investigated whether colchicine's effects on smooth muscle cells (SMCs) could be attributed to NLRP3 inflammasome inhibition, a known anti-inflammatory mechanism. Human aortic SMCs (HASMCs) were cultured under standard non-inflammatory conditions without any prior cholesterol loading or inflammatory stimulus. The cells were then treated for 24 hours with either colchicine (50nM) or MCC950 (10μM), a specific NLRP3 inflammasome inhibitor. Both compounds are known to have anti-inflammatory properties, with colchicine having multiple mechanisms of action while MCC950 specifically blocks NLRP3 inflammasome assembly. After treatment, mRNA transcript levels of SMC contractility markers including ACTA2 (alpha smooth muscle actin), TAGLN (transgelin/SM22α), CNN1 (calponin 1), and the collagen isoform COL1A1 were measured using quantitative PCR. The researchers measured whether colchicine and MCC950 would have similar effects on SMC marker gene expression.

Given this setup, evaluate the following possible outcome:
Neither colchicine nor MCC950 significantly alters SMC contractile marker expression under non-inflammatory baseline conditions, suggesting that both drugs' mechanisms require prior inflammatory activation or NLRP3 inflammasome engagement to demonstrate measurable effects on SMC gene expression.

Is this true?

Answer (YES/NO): NO